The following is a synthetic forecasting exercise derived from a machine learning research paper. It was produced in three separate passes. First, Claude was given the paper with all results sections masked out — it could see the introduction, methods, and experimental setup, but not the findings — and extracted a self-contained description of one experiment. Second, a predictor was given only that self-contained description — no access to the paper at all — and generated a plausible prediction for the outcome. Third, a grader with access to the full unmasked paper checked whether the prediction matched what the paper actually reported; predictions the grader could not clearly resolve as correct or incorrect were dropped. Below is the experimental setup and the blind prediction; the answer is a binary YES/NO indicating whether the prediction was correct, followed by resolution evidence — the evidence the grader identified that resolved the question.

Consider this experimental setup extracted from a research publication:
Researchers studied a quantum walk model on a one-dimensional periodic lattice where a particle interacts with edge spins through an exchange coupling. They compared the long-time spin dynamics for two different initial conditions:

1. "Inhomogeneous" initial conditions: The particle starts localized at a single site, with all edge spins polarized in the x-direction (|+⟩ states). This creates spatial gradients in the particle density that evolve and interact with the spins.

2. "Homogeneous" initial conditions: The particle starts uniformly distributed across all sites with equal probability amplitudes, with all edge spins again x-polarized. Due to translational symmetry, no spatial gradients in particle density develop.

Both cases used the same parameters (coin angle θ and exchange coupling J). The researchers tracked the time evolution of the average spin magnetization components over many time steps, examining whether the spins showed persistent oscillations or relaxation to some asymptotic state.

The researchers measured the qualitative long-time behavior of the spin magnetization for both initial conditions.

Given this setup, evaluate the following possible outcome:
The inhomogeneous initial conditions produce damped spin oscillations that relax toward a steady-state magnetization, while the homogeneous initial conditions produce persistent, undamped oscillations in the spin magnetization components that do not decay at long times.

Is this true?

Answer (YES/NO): NO